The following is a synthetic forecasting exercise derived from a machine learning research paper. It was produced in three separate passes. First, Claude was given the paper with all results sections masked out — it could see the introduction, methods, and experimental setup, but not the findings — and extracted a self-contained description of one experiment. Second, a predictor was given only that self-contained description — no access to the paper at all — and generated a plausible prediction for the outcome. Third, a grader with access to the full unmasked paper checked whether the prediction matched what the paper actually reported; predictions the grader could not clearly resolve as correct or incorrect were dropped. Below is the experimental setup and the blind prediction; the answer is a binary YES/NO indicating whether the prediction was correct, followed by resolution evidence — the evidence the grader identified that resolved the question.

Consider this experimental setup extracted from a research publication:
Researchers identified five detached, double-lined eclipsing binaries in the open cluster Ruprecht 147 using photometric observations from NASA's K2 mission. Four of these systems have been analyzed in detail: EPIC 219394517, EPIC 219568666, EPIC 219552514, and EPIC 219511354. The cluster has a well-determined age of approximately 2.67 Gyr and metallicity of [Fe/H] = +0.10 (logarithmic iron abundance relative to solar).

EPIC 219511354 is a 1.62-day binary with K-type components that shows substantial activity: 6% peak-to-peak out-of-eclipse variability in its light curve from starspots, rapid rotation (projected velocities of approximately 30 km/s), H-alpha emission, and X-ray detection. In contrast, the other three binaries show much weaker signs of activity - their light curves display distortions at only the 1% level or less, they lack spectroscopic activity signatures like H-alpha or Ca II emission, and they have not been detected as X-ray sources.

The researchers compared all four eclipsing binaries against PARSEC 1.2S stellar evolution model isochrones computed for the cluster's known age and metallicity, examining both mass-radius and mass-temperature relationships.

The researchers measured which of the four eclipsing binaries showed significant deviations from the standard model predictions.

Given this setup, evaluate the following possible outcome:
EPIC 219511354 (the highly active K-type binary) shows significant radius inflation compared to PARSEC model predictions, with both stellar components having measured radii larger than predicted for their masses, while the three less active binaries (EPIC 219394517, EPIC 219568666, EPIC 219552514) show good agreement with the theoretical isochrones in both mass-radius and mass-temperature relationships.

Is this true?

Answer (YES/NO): YES